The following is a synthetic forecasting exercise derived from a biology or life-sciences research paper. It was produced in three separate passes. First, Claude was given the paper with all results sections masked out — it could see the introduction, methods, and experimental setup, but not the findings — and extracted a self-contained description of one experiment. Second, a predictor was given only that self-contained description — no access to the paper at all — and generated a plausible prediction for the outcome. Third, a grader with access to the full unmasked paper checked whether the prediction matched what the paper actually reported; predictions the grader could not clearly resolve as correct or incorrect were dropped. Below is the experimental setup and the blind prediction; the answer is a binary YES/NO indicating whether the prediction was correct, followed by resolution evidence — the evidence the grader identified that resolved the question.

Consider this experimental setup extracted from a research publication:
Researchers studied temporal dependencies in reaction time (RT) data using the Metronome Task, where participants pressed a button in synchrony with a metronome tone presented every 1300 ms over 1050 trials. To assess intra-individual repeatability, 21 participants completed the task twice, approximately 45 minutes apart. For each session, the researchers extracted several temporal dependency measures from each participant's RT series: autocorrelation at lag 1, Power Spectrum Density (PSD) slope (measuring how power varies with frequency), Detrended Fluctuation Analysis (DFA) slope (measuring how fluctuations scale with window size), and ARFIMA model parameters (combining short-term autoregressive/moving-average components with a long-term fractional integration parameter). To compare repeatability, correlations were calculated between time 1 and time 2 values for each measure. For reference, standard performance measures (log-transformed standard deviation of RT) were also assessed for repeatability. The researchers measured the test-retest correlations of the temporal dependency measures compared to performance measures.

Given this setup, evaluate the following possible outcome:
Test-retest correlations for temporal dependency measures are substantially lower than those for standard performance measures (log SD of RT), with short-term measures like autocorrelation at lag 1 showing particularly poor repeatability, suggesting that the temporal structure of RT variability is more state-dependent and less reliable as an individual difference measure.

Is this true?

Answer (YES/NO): NO